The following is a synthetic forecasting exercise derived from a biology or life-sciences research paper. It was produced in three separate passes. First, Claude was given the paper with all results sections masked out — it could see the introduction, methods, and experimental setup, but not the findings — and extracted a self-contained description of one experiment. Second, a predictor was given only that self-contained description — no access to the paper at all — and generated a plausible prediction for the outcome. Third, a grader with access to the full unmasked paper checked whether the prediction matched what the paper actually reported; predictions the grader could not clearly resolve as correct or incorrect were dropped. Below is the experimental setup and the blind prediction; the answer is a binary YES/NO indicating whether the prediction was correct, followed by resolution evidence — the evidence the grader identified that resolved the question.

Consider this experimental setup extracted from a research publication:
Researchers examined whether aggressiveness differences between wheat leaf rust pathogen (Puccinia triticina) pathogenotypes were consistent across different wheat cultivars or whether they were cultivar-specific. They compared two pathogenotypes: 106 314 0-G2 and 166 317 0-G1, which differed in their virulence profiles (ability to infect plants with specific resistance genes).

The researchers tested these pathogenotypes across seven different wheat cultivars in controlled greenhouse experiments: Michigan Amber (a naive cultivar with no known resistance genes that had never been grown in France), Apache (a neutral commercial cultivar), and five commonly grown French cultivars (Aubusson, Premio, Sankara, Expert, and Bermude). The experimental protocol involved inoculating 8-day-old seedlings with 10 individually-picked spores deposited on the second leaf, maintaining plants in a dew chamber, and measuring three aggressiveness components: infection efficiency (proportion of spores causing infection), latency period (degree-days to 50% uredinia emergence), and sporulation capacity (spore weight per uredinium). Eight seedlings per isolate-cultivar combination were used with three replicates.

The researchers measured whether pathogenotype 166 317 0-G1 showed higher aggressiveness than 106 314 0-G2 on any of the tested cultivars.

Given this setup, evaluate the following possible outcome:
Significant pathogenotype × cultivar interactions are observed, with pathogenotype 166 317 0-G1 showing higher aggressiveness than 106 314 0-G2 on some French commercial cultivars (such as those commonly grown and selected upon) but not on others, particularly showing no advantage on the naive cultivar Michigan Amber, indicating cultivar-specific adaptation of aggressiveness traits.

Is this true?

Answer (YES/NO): NO